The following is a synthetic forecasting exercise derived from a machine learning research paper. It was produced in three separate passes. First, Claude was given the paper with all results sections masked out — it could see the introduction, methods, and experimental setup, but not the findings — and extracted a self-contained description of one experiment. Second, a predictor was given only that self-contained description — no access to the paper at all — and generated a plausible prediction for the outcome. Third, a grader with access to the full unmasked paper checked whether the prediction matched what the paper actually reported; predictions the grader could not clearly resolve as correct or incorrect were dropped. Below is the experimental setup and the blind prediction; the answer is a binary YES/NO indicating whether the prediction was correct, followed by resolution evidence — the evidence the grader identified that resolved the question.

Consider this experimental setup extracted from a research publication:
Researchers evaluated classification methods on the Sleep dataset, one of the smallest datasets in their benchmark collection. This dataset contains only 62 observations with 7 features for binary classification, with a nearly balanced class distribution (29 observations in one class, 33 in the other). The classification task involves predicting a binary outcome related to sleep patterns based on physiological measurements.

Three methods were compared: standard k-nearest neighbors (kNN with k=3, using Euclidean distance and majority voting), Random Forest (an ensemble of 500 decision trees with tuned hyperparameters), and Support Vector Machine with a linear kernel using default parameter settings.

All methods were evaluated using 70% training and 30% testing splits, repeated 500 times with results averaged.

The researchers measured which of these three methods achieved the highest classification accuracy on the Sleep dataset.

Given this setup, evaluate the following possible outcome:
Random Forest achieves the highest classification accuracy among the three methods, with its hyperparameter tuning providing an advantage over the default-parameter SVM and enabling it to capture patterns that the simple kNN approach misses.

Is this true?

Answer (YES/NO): NO